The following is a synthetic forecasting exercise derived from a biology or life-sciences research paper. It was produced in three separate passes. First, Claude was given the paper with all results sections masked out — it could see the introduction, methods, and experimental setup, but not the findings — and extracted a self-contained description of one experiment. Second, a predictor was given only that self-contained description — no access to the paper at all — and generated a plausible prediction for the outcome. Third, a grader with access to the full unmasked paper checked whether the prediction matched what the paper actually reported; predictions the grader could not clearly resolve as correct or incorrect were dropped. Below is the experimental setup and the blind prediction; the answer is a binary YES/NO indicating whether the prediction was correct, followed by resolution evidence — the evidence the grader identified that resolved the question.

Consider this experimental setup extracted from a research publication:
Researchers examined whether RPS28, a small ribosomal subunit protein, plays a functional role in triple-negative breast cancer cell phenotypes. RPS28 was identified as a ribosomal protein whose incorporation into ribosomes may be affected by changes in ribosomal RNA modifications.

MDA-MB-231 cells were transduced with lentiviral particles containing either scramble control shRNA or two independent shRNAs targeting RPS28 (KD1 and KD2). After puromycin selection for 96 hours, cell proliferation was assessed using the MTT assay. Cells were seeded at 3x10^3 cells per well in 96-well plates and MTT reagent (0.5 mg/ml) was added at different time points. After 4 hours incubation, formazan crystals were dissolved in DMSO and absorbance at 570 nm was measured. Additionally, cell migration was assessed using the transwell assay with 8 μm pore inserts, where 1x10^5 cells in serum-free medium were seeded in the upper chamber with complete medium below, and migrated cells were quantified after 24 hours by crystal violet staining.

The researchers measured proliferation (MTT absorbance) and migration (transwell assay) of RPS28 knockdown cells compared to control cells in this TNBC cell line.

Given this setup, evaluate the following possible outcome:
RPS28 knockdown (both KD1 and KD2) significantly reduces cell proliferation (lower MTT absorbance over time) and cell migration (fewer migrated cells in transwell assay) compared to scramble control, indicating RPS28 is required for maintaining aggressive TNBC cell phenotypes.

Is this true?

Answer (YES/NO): NO